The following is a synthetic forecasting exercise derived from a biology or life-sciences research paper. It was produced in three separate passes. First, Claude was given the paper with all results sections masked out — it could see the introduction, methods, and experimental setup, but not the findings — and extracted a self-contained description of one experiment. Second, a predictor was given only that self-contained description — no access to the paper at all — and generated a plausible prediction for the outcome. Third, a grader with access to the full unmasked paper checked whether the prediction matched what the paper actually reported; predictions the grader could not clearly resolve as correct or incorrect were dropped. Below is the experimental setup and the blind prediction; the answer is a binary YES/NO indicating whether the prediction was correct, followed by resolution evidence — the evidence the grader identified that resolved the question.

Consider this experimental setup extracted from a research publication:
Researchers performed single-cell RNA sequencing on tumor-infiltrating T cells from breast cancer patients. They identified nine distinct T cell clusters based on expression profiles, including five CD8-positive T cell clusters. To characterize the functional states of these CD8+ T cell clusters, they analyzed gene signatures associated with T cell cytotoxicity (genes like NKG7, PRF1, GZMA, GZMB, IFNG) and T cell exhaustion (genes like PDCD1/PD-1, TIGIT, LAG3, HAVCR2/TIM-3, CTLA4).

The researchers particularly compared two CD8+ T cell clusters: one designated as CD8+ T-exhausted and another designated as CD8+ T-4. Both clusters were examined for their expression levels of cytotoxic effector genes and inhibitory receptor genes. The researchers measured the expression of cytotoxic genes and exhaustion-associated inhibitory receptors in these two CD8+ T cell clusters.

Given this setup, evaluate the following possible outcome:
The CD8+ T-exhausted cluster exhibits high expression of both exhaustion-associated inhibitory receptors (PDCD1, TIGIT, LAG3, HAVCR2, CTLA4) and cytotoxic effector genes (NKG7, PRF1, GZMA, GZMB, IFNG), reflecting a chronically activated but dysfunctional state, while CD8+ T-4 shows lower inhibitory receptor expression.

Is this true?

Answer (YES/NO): YES